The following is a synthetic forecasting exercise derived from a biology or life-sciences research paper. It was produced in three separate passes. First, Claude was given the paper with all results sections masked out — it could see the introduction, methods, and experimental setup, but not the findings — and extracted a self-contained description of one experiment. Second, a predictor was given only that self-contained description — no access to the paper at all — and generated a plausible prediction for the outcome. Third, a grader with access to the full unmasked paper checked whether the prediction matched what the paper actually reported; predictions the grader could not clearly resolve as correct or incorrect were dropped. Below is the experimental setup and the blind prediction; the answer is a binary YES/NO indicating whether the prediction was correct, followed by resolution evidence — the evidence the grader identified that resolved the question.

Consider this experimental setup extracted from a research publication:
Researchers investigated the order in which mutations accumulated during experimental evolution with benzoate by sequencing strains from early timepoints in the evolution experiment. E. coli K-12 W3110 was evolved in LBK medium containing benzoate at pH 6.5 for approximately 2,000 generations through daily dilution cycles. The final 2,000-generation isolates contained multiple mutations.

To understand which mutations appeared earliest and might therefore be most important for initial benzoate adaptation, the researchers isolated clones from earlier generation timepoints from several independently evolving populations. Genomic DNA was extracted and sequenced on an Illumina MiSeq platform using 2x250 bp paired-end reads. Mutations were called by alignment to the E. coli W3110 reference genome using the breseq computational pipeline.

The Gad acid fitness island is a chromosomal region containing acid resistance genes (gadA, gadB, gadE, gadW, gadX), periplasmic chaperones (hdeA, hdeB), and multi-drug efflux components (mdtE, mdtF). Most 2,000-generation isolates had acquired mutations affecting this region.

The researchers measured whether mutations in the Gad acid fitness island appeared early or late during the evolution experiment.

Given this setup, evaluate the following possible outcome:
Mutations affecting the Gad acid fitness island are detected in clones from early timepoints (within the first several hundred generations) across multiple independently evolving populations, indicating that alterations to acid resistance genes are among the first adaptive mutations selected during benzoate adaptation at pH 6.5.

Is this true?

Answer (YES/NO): YES